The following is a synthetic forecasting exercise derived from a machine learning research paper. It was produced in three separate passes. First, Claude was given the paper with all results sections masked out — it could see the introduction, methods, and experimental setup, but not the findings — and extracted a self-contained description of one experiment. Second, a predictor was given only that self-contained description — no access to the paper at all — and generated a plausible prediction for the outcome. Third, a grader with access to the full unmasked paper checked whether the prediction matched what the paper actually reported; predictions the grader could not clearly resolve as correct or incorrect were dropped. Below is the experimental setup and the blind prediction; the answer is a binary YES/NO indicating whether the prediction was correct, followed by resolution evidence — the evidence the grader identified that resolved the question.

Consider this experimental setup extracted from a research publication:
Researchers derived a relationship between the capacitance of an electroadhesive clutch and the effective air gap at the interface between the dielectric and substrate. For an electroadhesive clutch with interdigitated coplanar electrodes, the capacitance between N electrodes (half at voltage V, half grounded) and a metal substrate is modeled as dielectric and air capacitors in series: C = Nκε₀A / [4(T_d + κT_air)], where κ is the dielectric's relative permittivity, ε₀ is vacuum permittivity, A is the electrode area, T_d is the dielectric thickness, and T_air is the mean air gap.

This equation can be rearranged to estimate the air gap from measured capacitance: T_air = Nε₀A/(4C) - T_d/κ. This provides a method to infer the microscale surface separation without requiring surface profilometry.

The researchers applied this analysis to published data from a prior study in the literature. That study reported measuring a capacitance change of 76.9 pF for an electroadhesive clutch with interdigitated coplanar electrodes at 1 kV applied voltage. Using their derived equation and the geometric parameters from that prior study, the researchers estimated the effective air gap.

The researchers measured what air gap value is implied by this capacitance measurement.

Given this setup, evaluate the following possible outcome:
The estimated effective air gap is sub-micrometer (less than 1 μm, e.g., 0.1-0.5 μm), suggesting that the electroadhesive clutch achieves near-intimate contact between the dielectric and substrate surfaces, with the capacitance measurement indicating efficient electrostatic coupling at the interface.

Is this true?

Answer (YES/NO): NO